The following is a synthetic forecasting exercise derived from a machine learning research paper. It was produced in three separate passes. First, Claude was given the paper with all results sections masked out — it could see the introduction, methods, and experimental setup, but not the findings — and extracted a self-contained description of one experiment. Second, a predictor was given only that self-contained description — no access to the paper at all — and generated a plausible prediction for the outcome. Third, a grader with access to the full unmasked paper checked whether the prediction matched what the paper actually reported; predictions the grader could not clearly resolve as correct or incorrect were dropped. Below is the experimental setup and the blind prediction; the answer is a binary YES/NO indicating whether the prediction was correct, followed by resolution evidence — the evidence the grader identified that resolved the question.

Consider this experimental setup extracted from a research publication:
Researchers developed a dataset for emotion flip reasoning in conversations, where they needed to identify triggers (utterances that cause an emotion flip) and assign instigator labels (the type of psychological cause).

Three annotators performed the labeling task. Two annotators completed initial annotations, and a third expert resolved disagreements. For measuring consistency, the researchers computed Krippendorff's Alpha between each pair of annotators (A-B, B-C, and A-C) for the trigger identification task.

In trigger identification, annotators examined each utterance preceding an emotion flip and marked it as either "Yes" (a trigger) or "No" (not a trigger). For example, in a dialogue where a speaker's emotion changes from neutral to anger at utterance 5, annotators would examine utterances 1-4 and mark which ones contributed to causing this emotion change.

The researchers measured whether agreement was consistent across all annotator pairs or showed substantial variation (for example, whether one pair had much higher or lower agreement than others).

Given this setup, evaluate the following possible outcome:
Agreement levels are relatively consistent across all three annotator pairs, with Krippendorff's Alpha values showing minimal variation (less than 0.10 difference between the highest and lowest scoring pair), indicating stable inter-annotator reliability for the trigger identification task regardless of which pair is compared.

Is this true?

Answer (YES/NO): YES